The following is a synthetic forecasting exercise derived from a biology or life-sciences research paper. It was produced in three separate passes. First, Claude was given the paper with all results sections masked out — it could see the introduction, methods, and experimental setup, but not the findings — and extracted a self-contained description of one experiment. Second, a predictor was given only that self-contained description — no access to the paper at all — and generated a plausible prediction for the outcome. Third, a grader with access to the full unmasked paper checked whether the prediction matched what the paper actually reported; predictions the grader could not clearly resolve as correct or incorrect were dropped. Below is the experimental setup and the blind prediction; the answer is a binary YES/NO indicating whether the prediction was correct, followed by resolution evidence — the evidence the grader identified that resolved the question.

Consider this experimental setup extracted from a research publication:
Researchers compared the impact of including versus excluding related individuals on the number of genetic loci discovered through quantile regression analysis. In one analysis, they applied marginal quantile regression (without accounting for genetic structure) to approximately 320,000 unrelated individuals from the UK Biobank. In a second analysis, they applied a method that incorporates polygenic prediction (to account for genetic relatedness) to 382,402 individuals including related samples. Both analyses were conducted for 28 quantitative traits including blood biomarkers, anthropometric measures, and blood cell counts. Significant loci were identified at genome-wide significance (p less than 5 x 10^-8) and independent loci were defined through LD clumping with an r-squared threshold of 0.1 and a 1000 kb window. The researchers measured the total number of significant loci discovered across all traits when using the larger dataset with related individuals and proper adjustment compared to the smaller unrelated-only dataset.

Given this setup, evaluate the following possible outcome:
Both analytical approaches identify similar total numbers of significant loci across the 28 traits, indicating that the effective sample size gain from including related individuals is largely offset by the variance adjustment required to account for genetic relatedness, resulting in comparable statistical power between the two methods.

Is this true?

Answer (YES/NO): NO